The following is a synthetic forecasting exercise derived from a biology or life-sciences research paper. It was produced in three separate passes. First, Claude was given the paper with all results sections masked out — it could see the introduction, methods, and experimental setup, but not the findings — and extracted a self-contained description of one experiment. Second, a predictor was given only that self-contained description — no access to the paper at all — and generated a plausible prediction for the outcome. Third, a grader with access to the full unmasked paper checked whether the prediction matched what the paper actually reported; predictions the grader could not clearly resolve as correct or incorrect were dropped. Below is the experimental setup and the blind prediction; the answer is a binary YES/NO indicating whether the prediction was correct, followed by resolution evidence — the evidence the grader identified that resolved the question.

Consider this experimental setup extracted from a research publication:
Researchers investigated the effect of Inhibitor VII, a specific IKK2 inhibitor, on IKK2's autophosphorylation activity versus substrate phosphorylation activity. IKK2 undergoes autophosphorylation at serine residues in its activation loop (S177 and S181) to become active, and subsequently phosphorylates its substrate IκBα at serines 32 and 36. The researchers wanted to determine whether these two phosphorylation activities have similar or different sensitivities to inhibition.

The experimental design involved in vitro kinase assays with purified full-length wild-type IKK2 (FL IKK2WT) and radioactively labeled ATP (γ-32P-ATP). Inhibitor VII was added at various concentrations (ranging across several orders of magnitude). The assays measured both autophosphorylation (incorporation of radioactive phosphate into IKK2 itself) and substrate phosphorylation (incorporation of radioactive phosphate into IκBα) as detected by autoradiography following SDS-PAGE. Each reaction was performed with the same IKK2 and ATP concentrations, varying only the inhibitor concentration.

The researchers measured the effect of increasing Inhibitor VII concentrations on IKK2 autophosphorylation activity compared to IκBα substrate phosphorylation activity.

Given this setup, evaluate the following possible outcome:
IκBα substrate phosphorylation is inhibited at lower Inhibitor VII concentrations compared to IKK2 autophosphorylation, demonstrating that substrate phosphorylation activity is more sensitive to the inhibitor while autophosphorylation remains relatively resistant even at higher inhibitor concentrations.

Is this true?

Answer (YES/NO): NO